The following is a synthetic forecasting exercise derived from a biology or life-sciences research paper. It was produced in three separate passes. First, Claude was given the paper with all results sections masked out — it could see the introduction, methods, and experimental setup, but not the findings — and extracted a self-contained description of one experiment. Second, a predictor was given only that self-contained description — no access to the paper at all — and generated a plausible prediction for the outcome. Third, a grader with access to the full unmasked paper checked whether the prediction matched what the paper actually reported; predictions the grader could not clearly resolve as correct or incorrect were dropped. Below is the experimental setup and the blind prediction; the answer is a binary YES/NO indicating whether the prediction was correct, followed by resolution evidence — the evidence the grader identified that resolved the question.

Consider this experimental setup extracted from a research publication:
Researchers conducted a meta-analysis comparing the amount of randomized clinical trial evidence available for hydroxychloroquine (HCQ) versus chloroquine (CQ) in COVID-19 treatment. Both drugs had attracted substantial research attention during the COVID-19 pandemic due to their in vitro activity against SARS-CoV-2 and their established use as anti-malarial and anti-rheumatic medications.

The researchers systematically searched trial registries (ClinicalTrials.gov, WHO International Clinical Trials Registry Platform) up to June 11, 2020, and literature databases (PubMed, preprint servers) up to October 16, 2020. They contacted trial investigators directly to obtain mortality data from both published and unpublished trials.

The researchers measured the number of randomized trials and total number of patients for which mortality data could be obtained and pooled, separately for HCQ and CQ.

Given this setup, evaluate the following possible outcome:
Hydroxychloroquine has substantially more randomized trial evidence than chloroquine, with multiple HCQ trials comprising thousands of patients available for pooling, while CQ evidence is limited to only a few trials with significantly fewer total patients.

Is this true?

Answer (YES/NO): YES